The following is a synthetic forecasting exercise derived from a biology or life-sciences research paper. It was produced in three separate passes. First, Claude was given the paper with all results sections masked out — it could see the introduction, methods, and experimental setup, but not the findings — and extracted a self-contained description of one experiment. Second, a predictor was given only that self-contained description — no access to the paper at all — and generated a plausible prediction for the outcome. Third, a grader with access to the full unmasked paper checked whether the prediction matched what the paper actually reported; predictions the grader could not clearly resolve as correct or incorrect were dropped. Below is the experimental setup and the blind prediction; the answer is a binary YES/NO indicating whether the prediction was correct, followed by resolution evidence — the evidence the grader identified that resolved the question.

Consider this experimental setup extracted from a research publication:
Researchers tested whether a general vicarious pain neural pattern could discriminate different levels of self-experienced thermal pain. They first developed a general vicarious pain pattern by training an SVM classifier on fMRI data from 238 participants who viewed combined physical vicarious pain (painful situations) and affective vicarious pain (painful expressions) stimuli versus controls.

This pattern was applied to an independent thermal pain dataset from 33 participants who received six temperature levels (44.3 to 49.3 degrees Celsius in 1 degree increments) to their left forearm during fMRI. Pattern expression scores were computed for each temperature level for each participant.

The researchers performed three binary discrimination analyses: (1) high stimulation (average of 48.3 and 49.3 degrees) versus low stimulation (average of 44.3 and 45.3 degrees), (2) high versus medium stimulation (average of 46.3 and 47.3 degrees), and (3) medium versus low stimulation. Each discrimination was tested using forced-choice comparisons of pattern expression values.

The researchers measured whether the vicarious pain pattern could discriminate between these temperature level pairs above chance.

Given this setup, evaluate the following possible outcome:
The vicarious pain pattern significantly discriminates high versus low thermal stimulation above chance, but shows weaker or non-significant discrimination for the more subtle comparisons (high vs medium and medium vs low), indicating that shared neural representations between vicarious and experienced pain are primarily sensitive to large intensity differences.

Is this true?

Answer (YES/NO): NO